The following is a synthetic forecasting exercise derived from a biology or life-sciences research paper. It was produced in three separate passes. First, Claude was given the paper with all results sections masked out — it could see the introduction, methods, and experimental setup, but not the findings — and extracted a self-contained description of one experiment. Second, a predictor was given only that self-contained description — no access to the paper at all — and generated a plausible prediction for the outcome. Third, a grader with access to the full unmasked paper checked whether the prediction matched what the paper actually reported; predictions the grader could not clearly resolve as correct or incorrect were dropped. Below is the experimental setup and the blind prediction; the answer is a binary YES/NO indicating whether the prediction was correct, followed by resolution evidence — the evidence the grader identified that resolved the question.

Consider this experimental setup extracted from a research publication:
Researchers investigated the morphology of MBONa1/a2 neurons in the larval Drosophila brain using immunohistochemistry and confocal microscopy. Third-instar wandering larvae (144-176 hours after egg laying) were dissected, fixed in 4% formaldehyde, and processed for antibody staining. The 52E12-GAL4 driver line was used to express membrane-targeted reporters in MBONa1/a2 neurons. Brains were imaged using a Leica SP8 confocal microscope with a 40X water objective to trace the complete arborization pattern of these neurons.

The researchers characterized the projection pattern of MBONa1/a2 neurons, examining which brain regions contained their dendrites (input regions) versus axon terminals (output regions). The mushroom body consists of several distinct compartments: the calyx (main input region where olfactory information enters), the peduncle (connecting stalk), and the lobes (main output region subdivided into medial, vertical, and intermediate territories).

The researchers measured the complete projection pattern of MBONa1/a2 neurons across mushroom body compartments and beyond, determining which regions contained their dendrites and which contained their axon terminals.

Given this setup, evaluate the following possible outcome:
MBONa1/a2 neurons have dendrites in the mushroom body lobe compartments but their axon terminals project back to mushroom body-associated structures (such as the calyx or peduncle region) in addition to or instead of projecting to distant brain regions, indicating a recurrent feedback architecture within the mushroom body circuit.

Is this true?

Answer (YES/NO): NO